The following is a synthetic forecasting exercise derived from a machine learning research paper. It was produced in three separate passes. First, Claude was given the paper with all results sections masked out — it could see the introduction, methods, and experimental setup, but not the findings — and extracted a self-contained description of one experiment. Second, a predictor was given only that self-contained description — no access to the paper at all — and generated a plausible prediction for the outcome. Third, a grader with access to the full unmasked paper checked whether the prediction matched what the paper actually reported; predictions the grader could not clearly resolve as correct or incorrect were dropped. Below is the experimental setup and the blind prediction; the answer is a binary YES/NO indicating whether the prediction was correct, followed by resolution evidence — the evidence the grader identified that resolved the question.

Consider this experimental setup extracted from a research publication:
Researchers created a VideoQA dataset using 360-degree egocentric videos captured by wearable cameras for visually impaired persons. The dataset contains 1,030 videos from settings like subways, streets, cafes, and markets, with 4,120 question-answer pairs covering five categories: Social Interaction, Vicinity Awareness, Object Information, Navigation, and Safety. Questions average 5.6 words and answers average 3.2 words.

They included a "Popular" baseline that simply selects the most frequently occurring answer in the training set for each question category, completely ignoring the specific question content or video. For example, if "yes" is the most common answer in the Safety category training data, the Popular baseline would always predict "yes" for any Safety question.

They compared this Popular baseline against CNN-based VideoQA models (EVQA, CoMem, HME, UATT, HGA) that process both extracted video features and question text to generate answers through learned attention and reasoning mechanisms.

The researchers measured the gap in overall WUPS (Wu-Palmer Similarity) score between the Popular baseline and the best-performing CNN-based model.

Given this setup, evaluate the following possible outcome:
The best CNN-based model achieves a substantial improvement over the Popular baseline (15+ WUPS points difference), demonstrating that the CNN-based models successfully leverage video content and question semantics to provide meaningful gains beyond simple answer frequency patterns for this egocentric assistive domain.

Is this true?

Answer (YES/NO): NO